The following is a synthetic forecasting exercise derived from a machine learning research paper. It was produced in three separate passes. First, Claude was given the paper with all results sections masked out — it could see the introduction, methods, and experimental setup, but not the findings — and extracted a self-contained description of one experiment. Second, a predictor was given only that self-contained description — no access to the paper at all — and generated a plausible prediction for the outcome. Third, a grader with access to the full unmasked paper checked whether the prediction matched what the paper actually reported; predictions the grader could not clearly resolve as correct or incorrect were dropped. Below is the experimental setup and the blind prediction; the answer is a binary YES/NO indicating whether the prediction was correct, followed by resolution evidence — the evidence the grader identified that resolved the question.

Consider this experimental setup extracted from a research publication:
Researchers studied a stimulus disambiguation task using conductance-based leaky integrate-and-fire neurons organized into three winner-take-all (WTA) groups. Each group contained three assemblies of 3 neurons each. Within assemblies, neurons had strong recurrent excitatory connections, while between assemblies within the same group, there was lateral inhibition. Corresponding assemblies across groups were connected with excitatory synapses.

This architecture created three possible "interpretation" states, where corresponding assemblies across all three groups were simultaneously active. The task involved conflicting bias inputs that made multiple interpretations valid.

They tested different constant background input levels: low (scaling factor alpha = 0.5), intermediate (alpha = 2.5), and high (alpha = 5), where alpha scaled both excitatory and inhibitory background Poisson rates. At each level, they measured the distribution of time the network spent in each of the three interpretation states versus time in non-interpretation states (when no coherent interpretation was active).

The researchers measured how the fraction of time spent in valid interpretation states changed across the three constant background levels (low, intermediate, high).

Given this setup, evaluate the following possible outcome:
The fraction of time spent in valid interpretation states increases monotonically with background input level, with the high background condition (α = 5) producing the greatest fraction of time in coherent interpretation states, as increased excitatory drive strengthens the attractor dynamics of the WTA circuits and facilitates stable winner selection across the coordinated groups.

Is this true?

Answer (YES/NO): NO